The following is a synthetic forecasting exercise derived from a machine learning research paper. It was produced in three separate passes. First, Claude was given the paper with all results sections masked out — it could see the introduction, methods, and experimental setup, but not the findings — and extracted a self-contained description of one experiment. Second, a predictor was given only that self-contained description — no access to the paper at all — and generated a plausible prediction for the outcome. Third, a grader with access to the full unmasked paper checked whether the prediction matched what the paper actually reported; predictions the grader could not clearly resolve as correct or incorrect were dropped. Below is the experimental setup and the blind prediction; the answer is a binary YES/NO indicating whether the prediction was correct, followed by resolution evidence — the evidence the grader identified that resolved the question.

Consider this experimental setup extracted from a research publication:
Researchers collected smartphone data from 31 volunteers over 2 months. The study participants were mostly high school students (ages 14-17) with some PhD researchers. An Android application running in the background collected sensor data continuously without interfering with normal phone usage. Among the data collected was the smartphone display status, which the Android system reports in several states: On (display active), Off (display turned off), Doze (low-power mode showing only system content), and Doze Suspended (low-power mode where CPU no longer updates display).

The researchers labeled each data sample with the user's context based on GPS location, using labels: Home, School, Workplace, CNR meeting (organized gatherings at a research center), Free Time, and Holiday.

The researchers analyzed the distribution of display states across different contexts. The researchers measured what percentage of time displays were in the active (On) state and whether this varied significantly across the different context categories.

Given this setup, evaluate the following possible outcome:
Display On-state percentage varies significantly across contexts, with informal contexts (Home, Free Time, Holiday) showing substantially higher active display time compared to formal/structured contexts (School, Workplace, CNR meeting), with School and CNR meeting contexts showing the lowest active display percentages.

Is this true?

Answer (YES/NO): NO